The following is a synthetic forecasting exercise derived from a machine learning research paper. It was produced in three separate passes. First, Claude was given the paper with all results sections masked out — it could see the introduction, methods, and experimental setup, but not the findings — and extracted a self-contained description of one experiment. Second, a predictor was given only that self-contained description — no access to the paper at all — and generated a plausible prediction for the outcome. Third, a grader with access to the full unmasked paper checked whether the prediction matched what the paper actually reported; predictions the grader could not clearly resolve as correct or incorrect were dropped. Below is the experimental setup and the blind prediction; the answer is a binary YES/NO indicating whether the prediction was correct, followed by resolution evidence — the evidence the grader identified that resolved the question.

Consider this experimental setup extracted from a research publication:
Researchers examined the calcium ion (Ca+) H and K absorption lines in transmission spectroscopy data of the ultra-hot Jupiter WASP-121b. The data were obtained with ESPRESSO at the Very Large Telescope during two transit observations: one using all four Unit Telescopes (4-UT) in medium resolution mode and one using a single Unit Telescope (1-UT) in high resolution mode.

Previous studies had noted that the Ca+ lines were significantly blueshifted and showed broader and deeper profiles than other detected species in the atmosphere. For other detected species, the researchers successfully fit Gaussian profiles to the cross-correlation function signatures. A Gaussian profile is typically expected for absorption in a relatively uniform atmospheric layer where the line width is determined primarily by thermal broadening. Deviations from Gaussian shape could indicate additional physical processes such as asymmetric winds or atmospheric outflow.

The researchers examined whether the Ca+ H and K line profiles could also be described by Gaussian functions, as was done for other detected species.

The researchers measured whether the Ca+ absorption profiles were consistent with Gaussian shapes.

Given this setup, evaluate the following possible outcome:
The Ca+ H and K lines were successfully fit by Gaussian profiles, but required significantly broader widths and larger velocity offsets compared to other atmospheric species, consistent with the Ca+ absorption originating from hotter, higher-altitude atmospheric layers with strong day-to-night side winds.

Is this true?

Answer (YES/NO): NO